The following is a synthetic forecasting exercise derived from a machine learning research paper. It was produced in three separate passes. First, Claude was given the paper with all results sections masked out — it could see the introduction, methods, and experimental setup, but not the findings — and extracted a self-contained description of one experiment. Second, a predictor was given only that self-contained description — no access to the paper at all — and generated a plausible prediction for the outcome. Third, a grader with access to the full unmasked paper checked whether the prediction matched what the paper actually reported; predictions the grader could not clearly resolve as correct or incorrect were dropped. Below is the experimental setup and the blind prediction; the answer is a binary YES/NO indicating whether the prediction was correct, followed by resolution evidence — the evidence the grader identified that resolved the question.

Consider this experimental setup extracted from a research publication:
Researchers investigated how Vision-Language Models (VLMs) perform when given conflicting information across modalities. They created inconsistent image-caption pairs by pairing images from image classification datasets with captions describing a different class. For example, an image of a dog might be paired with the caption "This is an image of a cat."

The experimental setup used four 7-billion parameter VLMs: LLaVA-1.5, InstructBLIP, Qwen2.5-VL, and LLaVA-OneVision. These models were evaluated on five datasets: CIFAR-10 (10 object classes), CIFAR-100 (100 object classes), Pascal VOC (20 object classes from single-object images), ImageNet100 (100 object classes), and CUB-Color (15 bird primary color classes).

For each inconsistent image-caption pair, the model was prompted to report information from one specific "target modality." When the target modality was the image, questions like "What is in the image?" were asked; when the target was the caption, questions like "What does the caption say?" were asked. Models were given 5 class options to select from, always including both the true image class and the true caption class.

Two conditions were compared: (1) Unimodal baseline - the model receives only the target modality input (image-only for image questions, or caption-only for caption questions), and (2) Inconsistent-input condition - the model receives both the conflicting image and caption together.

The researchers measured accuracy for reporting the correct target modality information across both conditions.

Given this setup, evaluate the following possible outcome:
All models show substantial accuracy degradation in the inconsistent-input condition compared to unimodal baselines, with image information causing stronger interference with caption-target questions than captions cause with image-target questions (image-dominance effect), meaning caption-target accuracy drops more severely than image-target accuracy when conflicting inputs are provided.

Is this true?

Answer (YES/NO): NO